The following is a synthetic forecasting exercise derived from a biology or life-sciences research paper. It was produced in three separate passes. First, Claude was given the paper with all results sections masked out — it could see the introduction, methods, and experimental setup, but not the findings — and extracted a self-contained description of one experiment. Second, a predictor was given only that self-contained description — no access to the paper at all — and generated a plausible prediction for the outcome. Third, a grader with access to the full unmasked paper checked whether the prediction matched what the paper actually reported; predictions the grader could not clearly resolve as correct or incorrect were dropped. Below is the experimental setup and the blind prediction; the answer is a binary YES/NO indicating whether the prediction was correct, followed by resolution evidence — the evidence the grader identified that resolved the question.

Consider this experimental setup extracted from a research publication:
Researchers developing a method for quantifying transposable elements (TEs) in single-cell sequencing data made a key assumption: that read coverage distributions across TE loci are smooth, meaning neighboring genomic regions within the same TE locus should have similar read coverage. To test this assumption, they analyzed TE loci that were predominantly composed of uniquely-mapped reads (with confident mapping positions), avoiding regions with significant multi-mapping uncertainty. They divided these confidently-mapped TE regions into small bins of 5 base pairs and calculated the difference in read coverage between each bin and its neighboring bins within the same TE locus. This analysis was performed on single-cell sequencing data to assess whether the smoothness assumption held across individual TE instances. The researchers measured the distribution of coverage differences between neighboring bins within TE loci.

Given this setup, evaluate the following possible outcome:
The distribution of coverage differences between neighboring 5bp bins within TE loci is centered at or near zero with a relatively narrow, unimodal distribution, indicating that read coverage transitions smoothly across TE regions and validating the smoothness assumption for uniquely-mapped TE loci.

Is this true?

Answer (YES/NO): YES